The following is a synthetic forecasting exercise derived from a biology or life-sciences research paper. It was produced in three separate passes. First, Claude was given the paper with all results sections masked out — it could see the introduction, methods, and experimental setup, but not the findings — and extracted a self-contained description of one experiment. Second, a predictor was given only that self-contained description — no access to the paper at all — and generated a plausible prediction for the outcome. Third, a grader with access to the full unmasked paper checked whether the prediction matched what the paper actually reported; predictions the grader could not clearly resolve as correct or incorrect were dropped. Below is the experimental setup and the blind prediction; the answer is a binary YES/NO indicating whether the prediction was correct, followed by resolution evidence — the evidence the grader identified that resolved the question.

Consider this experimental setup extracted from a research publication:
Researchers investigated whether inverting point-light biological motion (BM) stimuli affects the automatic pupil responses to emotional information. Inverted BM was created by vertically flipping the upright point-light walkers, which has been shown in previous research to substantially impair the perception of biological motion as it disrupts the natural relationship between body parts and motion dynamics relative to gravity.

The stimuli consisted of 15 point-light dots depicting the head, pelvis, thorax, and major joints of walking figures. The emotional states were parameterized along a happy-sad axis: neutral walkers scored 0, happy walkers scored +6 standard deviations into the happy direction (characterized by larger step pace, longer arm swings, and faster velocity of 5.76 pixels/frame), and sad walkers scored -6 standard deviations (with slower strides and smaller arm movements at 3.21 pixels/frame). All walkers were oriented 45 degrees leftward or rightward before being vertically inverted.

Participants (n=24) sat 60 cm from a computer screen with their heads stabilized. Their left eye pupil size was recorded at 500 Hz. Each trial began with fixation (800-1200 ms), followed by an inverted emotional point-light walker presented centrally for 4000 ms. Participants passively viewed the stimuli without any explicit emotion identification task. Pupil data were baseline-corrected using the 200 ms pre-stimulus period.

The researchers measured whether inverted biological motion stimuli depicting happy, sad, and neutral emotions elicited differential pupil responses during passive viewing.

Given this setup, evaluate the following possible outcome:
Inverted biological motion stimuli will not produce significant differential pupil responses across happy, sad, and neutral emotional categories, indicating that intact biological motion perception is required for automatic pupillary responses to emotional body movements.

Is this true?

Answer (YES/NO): YES